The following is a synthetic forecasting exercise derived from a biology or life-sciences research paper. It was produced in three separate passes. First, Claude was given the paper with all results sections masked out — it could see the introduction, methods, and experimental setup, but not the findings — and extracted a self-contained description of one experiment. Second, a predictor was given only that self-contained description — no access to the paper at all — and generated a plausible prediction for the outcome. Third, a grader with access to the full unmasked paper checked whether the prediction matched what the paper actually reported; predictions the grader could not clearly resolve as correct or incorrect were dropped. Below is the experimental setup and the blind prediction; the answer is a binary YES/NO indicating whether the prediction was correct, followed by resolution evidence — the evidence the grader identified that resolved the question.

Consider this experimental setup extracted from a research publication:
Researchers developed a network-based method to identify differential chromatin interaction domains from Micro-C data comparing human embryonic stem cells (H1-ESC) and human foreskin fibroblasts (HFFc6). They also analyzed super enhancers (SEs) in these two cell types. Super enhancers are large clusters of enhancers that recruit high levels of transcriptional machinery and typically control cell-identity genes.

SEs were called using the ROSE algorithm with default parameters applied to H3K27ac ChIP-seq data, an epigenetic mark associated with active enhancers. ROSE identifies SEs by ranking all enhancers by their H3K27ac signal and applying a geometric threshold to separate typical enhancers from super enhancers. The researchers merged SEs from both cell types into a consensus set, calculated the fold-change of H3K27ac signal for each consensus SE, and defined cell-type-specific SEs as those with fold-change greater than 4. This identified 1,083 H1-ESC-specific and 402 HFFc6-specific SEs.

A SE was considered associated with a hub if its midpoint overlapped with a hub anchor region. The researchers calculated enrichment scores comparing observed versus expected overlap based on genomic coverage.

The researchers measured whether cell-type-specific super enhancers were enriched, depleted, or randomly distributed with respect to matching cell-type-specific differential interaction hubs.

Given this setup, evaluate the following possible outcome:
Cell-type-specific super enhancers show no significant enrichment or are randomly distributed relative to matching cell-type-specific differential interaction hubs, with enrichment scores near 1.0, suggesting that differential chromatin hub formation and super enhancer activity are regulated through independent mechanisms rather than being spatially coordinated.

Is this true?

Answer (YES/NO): NO